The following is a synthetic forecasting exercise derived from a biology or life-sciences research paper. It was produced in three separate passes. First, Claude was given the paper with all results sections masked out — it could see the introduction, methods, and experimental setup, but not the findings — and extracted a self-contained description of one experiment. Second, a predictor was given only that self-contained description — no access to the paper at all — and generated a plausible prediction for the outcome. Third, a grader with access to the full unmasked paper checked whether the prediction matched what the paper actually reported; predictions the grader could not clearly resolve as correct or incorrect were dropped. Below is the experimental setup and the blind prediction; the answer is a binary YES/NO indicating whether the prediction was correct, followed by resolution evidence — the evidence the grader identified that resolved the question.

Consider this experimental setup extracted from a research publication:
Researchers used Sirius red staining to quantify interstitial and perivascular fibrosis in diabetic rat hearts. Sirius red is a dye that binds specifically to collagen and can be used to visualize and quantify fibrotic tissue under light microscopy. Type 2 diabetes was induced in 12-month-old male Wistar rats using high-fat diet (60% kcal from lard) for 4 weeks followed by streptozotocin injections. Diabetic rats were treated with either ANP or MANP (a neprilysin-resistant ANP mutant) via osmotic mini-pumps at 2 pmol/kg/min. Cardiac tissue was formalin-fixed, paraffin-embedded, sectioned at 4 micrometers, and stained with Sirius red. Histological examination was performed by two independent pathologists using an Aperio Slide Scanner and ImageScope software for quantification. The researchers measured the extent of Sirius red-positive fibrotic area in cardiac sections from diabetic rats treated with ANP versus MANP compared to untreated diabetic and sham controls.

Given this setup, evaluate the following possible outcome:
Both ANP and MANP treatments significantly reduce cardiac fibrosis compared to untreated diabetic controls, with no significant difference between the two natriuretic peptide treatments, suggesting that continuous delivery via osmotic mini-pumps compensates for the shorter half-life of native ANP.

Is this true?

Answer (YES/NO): NO